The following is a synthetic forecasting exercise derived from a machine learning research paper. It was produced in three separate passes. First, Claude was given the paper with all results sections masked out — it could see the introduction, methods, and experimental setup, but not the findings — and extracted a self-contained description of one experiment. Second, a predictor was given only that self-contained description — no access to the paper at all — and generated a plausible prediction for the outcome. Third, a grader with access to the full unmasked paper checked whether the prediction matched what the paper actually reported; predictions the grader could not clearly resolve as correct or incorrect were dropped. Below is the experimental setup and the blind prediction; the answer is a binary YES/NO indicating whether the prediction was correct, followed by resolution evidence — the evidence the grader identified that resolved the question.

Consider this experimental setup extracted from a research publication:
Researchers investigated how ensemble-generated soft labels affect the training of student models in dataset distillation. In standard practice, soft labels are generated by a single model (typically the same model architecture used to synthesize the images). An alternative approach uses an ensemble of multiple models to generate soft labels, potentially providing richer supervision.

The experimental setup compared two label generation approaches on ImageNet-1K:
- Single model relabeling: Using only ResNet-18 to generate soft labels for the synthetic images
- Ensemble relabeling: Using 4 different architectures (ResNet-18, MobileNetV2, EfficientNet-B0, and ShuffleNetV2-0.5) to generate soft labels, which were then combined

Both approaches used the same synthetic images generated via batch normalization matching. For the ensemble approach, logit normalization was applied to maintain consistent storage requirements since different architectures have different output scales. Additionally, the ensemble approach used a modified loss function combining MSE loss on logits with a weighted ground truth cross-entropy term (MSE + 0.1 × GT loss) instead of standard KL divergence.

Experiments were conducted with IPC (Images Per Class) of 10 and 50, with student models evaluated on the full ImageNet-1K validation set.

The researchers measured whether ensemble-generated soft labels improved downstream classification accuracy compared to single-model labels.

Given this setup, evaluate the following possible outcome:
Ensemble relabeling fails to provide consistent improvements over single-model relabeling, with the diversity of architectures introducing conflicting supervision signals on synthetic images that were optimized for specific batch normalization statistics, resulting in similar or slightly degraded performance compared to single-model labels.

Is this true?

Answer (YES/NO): NO